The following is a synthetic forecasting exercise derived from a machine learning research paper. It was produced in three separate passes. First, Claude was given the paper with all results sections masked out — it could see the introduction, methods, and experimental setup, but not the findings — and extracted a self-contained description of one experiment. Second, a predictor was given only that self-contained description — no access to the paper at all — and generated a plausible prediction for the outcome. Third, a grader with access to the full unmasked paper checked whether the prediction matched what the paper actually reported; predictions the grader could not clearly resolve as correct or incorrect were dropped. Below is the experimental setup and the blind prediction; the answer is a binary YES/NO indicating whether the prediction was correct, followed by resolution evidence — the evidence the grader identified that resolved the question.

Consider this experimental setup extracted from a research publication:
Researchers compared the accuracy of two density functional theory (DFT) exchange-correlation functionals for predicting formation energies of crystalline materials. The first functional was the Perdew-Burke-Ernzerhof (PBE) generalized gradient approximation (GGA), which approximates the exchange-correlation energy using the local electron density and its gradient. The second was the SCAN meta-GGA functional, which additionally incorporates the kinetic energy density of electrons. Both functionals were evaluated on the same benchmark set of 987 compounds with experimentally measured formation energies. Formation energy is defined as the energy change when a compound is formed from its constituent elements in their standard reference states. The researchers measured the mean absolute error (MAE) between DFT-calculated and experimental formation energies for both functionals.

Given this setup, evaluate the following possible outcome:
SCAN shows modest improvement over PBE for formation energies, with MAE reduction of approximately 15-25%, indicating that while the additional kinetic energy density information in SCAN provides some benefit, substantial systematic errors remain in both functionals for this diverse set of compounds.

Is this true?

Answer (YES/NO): NO